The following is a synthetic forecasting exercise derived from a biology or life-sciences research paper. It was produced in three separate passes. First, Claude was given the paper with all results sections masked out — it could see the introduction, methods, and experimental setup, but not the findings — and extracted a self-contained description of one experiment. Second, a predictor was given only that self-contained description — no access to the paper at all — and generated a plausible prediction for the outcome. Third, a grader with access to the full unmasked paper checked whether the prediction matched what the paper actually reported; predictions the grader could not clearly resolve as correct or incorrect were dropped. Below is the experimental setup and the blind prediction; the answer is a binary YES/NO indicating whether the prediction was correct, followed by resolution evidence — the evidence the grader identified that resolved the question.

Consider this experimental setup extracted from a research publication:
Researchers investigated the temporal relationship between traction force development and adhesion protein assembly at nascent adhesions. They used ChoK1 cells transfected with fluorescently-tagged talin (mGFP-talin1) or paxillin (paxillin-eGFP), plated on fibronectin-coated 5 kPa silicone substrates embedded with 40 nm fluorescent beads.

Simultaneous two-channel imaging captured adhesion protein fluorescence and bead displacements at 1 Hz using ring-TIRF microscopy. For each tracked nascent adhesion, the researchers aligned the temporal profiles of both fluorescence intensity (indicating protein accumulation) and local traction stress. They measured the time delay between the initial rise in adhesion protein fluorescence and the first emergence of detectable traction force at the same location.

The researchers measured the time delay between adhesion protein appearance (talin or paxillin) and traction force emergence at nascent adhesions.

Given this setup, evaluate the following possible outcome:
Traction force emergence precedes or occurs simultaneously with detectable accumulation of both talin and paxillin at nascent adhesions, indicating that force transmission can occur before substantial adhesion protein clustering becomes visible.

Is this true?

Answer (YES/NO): NO